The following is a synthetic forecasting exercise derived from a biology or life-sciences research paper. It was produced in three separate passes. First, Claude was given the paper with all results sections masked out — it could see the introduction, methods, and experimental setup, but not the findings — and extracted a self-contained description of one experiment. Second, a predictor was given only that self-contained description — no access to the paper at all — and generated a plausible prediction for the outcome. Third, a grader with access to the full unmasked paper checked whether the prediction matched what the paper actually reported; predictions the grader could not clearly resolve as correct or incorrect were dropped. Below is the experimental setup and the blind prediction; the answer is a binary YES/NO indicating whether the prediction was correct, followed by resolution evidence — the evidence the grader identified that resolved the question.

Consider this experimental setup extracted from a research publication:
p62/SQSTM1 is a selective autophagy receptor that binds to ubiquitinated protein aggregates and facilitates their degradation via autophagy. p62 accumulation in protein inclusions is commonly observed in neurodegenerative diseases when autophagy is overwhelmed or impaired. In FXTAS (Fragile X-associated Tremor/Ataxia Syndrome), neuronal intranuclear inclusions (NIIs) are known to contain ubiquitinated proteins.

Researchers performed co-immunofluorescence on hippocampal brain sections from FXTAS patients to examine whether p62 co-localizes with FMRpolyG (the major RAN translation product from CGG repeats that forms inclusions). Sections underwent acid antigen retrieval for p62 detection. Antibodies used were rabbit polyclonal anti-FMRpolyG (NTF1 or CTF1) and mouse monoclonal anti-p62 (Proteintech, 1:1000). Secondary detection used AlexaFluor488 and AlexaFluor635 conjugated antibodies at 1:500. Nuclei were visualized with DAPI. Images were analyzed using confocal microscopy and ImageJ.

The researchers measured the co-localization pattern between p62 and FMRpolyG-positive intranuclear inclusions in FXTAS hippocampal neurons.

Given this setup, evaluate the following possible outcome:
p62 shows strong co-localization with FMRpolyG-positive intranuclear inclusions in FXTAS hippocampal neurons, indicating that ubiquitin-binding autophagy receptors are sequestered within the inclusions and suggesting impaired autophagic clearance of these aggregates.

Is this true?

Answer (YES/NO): NO